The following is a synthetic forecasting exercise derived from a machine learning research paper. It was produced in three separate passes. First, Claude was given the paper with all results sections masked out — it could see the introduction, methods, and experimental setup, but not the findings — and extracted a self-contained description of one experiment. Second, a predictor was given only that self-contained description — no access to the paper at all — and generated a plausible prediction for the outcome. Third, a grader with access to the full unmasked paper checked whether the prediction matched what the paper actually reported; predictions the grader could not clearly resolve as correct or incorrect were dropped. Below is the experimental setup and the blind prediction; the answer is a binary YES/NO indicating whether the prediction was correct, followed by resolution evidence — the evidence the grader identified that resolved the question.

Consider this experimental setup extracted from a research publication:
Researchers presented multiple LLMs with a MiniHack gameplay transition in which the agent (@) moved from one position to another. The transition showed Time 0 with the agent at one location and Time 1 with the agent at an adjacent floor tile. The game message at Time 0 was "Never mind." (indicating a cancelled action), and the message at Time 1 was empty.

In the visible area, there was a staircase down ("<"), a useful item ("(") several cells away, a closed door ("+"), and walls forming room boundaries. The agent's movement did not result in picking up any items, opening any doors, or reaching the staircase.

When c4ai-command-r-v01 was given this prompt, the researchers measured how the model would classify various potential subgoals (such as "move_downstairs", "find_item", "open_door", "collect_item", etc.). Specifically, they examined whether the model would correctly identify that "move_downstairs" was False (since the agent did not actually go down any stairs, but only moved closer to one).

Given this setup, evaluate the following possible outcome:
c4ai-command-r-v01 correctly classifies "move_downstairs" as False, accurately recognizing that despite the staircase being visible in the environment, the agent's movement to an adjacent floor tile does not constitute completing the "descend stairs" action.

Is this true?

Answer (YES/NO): NO